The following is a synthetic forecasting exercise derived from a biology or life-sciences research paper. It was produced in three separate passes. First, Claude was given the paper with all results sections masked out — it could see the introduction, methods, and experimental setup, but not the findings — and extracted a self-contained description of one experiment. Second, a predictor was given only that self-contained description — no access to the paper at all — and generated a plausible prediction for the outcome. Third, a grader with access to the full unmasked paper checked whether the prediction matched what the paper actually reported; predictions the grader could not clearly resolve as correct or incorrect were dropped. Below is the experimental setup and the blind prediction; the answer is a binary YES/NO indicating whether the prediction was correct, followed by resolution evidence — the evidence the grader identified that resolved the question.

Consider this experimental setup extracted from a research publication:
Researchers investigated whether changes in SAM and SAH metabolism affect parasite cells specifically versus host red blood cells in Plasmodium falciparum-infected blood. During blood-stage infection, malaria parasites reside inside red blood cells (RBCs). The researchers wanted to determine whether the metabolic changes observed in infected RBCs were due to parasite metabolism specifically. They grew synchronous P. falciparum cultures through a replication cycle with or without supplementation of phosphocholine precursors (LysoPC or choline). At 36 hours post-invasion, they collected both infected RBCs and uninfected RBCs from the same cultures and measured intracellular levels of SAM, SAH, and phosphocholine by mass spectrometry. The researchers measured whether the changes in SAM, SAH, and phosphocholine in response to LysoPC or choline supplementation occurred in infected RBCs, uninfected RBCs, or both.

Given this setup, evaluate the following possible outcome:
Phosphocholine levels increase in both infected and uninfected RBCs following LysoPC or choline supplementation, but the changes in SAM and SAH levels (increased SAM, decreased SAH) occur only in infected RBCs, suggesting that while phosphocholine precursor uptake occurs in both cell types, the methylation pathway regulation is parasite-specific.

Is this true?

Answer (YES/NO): NO